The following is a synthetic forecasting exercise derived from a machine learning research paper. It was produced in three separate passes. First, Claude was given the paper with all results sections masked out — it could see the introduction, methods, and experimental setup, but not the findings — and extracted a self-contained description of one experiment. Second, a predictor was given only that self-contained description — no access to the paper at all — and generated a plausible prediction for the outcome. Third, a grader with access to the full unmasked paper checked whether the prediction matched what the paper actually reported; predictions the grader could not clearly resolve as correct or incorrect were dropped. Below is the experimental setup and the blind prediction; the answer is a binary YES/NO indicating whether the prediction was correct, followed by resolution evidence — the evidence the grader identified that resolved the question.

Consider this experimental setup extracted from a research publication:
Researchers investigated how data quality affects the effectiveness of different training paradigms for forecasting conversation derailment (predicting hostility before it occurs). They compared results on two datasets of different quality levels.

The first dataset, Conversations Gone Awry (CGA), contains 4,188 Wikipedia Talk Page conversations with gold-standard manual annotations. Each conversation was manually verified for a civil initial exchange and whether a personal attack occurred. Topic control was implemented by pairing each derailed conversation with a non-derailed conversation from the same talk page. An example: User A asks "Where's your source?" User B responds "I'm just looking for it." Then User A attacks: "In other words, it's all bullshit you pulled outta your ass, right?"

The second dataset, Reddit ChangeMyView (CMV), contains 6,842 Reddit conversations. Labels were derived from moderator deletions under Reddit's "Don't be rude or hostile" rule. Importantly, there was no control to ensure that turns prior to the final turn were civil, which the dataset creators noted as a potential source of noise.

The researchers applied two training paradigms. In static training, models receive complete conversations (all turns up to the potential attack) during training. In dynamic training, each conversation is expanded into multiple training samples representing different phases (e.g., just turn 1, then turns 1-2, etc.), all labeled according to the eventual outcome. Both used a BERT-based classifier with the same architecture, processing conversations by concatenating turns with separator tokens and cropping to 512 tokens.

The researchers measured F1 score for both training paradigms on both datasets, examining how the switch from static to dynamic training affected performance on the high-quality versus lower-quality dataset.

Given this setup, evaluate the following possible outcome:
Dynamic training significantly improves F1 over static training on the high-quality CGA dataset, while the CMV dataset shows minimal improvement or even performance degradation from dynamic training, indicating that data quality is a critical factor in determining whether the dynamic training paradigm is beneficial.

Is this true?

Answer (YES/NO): NO